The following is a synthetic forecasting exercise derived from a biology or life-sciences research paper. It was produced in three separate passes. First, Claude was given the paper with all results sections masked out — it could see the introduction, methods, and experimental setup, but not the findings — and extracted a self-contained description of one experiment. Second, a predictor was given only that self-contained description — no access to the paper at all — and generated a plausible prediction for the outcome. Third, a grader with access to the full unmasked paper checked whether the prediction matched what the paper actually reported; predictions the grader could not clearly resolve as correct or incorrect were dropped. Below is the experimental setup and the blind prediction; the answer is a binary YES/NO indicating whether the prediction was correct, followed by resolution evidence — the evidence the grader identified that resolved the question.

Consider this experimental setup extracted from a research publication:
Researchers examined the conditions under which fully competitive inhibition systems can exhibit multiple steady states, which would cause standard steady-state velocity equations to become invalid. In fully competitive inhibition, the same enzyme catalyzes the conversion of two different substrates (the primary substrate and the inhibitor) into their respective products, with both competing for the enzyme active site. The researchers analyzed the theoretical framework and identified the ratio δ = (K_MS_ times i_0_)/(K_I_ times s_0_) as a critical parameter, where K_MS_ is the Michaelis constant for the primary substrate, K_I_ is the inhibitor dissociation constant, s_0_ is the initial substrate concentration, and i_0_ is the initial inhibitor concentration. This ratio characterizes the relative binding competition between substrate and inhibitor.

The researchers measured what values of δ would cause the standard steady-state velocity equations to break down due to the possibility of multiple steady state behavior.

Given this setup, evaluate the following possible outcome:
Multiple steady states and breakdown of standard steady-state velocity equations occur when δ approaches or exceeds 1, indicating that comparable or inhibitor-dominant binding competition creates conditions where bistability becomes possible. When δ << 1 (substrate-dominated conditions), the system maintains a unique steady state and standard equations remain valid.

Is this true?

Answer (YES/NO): NO